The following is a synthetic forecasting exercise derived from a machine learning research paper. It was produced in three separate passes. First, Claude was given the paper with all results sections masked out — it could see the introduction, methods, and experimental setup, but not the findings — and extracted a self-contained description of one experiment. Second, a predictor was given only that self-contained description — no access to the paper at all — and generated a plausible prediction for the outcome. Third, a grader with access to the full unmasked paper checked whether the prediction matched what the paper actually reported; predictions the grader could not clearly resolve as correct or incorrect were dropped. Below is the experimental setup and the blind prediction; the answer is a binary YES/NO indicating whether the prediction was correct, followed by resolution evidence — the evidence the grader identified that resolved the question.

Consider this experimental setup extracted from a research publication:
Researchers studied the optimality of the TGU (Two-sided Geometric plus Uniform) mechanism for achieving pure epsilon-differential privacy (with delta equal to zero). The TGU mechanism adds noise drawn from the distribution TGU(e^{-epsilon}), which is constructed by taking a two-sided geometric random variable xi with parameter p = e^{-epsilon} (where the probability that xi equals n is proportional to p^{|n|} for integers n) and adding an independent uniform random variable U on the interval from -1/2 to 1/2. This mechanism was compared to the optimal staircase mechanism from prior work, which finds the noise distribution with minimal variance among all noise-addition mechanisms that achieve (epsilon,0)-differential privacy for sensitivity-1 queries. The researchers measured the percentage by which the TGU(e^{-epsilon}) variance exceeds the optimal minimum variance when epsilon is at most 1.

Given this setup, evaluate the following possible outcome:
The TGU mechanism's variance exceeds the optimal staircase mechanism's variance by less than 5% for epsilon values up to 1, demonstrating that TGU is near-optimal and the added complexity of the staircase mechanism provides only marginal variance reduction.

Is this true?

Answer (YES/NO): YES